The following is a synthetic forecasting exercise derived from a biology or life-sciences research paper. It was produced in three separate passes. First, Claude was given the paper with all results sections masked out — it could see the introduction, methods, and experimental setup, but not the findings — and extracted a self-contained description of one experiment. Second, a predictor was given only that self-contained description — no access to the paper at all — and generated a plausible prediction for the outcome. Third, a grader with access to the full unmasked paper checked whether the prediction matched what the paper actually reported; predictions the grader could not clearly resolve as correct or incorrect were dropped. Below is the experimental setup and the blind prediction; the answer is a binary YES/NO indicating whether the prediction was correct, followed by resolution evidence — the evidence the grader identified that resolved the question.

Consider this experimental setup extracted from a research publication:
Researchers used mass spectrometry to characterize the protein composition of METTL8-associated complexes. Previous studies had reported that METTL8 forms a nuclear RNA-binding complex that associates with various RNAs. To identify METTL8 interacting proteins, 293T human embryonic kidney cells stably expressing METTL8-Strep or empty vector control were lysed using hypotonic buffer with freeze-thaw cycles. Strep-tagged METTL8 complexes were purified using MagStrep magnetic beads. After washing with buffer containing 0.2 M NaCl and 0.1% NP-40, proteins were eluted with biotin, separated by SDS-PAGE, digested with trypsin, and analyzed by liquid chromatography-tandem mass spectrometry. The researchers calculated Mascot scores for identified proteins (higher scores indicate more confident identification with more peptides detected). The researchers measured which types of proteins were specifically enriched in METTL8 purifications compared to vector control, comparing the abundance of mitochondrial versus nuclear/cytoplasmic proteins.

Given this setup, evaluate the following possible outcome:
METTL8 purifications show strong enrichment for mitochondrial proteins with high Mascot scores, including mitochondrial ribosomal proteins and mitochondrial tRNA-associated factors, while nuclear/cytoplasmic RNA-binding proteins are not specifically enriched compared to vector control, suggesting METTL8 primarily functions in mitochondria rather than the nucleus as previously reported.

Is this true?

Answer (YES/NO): NO